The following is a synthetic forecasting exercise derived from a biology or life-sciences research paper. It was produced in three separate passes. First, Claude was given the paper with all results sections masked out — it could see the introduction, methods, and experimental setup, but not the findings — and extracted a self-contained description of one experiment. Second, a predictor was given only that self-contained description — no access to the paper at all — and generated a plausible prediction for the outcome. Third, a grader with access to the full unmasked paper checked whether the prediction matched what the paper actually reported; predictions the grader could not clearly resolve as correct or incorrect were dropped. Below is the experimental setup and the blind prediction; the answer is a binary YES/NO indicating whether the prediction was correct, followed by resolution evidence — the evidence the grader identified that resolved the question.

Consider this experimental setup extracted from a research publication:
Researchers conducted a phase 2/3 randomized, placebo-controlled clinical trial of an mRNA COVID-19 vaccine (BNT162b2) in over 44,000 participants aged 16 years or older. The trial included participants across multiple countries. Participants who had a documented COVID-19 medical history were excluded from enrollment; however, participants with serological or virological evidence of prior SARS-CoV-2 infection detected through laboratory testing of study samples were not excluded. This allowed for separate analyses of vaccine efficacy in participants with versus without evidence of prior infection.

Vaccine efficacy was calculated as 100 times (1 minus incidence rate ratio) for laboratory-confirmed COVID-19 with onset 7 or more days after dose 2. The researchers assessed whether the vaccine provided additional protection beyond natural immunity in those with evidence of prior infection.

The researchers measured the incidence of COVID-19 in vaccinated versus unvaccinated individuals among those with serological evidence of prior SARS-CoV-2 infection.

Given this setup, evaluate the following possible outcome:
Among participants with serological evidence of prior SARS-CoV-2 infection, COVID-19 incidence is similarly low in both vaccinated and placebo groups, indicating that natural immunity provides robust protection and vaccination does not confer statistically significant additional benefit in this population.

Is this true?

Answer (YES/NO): NO